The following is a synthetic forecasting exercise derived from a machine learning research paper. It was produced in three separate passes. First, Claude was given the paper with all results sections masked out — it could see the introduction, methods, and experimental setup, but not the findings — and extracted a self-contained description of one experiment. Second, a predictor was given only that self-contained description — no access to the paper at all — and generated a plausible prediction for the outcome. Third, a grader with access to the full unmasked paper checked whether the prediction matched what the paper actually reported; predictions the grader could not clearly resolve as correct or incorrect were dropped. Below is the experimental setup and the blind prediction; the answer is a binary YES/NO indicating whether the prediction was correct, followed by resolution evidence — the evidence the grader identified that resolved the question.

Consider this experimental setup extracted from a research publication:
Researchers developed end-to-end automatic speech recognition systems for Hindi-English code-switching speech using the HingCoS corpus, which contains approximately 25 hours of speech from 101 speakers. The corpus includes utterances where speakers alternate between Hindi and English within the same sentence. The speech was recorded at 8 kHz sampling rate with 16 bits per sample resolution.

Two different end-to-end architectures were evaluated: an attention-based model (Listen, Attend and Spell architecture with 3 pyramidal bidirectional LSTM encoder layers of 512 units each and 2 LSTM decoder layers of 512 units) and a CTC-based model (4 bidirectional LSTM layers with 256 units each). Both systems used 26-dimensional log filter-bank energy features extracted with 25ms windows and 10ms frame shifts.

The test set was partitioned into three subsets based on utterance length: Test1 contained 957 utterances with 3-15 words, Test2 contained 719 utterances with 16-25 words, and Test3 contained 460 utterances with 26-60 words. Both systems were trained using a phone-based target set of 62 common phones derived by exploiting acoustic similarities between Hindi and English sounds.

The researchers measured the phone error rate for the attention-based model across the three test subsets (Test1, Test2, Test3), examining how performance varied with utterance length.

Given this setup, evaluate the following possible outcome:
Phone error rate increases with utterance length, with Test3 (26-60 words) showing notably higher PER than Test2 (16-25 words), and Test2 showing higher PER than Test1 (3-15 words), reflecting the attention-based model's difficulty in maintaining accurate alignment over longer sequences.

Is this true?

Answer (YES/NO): YES